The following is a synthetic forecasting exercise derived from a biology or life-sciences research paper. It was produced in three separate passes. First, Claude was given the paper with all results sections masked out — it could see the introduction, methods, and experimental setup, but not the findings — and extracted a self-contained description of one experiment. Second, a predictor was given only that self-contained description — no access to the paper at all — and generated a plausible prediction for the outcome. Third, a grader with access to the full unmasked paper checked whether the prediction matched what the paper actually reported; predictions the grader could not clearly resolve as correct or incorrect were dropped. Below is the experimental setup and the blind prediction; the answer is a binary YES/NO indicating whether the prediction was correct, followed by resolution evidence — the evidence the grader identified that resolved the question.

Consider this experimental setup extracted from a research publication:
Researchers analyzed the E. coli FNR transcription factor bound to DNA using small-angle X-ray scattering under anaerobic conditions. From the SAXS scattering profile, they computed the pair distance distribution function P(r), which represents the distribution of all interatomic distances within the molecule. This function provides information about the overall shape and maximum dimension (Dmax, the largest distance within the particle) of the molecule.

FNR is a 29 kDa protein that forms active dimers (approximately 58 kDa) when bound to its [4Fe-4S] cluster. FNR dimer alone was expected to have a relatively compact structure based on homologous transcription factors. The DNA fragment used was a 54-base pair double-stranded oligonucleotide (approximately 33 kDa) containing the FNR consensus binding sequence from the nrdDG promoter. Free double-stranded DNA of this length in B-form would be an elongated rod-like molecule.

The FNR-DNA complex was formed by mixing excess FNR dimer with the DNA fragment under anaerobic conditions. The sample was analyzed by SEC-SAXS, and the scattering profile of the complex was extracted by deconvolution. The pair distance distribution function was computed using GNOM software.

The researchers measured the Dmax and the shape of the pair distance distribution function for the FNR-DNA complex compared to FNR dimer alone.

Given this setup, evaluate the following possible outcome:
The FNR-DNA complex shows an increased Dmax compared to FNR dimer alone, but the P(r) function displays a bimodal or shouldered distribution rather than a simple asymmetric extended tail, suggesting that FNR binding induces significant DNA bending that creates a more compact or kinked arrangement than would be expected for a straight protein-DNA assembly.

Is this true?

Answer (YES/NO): NO